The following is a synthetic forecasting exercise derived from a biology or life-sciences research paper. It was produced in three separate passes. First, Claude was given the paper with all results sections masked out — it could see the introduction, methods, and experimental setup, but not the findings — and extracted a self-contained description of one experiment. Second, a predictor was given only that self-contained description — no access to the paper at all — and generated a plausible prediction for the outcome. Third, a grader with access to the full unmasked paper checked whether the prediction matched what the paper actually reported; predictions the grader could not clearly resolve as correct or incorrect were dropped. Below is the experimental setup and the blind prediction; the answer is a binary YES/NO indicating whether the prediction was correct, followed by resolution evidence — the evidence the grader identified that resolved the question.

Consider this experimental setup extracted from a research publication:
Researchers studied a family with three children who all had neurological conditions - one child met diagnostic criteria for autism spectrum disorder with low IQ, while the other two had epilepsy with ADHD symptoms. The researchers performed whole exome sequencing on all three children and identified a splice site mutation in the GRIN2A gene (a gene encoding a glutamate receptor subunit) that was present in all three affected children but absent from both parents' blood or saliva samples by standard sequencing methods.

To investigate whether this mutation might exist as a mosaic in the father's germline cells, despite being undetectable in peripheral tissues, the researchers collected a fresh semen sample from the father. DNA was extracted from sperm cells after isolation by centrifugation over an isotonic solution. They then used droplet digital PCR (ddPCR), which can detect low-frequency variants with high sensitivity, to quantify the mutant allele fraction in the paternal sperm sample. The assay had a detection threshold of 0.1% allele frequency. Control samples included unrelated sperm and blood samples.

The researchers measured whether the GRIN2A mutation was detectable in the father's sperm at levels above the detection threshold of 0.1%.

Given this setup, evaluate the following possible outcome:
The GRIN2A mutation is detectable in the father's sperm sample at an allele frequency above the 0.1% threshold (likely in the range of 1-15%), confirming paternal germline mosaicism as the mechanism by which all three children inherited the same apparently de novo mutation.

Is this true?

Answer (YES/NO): YES